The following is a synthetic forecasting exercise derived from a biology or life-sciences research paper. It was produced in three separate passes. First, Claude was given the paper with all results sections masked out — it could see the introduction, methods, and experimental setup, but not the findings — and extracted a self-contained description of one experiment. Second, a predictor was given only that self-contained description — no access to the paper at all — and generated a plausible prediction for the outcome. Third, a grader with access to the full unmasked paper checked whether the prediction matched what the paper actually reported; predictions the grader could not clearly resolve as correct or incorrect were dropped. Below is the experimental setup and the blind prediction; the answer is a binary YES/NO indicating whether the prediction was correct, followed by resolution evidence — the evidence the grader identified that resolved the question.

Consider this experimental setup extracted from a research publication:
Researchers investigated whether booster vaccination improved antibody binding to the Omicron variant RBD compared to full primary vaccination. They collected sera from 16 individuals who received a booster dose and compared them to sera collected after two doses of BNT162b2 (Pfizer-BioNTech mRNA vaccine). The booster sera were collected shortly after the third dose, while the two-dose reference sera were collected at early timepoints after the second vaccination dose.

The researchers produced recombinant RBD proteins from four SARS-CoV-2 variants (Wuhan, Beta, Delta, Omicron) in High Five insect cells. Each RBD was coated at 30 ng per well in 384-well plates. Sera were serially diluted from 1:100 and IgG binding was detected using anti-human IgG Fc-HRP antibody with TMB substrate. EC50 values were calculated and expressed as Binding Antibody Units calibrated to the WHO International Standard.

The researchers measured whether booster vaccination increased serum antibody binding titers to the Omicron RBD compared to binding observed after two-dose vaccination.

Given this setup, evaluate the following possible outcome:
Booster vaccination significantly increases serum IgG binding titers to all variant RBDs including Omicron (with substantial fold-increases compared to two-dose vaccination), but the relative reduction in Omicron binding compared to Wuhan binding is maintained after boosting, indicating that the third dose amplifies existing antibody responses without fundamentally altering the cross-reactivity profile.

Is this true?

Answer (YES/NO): NO